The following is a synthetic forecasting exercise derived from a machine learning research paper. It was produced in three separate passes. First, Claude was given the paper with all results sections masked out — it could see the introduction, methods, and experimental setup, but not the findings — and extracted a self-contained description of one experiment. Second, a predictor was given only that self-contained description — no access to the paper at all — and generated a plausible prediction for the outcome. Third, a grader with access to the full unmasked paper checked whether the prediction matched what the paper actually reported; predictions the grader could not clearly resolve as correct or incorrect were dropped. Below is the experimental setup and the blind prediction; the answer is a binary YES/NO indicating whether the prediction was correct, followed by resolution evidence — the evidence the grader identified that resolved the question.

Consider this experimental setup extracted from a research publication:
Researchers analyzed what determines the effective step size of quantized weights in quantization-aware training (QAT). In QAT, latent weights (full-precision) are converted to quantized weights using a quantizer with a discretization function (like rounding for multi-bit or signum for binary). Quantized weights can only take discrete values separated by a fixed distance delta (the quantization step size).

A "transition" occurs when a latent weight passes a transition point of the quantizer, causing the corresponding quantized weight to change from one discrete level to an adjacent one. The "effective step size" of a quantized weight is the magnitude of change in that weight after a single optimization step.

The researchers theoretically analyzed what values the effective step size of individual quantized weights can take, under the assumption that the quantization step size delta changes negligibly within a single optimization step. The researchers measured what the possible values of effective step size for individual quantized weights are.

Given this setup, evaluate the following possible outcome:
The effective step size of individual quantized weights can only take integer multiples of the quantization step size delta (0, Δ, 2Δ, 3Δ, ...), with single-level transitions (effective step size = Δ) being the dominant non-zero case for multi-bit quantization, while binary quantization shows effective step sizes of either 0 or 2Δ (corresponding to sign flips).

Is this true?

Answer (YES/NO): NO